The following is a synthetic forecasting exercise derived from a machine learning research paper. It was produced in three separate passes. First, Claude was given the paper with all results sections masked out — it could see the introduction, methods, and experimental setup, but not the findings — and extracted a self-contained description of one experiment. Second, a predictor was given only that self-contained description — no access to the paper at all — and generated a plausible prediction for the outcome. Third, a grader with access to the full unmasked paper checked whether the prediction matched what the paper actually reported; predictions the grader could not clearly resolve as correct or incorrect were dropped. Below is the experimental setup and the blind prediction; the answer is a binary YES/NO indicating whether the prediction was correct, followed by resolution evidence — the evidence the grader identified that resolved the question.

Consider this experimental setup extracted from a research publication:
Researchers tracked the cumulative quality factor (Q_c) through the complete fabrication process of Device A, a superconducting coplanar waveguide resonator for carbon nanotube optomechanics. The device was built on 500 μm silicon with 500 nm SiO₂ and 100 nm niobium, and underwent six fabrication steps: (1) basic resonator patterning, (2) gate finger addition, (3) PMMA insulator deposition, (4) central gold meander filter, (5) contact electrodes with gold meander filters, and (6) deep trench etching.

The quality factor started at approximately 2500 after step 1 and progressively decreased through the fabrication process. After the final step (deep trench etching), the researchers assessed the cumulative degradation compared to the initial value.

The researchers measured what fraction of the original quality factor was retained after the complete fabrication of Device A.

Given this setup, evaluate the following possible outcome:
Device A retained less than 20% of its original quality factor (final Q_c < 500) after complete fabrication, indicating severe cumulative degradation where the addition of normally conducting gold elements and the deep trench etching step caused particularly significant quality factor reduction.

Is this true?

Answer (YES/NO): YES